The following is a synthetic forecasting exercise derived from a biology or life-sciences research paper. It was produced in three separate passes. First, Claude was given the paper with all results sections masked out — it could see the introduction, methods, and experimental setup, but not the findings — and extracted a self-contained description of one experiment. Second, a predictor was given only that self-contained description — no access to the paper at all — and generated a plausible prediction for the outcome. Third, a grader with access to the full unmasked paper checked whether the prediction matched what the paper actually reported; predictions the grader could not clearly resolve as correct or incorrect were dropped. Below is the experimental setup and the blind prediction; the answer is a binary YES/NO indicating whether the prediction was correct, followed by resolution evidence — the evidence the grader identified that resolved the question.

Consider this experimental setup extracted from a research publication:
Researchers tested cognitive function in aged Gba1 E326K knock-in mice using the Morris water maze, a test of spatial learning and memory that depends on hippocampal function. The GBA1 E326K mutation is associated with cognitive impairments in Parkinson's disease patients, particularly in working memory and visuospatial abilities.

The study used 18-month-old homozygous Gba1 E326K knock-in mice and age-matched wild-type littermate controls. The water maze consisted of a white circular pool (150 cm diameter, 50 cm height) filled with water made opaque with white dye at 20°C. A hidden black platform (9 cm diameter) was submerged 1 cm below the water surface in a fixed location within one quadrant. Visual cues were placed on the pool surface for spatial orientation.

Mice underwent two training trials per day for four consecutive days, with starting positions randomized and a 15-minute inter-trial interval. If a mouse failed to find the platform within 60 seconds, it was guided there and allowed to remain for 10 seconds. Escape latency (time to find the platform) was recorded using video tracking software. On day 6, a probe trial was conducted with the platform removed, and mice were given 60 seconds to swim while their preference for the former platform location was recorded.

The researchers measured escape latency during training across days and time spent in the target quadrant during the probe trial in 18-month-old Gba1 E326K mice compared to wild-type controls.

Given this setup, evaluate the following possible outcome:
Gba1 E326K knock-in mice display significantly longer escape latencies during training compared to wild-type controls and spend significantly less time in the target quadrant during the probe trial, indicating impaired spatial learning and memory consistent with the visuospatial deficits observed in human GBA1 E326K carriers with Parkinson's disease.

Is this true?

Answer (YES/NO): NO